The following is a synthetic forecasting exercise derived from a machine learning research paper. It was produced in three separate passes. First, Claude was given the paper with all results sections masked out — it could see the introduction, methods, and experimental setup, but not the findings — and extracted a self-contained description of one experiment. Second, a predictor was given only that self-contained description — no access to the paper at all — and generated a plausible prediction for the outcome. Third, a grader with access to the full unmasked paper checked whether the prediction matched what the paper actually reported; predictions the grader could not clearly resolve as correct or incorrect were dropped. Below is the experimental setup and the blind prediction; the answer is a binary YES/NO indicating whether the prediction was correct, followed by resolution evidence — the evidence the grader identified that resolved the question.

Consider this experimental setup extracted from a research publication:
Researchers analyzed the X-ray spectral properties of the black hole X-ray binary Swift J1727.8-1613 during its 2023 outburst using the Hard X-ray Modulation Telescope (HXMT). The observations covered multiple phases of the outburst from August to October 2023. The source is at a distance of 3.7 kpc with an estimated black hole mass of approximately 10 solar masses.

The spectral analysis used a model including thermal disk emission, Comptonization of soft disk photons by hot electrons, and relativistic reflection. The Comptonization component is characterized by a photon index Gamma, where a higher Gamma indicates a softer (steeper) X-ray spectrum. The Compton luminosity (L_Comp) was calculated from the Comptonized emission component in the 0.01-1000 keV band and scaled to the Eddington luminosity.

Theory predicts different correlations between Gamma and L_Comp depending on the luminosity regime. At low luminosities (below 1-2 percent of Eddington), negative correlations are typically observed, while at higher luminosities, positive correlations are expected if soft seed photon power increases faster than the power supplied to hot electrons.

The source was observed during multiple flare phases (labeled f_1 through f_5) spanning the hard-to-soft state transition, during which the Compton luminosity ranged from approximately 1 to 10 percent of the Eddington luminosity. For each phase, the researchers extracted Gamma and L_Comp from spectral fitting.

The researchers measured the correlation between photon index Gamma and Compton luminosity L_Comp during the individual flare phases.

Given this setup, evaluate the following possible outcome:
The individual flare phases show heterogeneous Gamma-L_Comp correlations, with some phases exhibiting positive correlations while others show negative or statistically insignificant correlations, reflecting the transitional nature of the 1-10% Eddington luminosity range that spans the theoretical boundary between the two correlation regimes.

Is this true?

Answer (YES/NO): NO